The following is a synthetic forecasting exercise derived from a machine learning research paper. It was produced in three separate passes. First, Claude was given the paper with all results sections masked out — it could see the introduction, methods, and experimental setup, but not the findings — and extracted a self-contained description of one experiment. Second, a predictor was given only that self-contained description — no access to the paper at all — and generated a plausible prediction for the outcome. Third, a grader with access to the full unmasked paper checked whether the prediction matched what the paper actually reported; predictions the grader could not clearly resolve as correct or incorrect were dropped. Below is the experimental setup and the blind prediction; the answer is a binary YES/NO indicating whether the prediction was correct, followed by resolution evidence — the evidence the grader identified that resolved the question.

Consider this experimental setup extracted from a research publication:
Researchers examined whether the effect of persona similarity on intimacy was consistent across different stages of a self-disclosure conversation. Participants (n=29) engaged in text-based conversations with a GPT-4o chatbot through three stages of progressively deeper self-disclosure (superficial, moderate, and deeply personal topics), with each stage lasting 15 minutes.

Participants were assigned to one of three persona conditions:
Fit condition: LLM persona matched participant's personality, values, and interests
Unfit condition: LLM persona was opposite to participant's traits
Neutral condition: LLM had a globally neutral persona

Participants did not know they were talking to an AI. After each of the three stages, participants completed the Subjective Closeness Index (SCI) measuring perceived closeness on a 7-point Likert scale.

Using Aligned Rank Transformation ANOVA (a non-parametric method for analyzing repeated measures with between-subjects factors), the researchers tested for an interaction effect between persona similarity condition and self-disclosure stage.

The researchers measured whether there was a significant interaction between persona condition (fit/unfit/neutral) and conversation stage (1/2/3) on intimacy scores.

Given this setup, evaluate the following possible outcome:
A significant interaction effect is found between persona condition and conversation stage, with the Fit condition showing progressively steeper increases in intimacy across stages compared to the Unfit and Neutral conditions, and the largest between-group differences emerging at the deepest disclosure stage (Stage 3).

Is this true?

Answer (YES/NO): NO